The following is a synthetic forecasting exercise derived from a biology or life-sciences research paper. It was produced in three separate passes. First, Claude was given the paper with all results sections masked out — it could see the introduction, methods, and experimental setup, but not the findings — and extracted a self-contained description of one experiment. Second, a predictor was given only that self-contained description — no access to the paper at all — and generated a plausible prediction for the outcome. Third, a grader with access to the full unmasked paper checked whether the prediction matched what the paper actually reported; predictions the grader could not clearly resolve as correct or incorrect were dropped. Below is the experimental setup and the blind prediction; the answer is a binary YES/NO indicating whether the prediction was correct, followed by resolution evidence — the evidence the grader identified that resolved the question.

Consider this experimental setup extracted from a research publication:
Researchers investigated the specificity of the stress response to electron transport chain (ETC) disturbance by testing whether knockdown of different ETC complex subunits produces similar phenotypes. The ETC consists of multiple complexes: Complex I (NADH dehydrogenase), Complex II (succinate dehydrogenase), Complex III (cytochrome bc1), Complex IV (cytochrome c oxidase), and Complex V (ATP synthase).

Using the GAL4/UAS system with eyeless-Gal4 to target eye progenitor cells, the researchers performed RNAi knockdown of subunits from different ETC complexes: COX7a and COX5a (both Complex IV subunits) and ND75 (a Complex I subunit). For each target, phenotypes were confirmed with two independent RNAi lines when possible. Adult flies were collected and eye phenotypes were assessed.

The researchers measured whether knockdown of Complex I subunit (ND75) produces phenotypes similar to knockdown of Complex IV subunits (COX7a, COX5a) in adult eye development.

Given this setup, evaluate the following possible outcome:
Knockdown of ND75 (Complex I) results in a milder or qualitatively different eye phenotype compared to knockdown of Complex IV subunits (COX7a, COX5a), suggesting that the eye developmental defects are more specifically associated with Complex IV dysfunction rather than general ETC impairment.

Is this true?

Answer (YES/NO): NO